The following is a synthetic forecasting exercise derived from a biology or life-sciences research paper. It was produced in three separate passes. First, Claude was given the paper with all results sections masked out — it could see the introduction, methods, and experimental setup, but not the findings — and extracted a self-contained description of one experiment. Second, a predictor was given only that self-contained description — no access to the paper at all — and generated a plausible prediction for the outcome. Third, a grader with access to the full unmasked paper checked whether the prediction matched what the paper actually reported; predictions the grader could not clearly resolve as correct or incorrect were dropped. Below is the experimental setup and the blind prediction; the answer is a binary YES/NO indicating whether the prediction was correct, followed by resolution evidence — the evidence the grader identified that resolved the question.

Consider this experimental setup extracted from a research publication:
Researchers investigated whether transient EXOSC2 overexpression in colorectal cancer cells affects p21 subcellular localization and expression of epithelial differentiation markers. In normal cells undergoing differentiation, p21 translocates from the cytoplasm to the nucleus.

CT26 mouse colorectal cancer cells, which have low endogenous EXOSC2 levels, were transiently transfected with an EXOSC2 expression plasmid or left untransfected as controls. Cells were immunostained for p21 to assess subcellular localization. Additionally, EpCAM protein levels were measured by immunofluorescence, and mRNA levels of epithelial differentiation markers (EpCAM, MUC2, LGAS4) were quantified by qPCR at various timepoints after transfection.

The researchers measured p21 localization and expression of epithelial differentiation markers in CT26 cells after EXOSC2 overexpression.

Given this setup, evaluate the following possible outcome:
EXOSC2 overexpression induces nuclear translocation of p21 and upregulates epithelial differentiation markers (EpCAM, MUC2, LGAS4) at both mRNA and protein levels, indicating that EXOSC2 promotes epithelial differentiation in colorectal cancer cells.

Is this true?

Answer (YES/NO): YES